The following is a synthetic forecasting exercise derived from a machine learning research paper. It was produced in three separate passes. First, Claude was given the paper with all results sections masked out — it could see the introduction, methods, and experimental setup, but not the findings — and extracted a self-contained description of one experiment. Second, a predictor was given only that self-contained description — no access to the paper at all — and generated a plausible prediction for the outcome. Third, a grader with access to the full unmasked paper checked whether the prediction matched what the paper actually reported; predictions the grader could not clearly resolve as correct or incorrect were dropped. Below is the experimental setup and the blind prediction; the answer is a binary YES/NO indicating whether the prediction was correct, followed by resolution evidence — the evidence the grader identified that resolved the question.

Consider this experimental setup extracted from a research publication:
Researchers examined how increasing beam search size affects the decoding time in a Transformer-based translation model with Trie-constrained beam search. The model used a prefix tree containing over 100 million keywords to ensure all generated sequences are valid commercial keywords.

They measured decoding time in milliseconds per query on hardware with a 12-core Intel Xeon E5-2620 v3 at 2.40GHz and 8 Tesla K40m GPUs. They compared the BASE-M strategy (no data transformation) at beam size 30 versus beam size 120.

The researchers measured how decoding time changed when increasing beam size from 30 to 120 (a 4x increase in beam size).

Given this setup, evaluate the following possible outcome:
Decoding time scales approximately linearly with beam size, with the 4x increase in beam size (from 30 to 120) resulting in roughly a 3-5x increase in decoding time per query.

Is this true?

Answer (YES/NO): NO